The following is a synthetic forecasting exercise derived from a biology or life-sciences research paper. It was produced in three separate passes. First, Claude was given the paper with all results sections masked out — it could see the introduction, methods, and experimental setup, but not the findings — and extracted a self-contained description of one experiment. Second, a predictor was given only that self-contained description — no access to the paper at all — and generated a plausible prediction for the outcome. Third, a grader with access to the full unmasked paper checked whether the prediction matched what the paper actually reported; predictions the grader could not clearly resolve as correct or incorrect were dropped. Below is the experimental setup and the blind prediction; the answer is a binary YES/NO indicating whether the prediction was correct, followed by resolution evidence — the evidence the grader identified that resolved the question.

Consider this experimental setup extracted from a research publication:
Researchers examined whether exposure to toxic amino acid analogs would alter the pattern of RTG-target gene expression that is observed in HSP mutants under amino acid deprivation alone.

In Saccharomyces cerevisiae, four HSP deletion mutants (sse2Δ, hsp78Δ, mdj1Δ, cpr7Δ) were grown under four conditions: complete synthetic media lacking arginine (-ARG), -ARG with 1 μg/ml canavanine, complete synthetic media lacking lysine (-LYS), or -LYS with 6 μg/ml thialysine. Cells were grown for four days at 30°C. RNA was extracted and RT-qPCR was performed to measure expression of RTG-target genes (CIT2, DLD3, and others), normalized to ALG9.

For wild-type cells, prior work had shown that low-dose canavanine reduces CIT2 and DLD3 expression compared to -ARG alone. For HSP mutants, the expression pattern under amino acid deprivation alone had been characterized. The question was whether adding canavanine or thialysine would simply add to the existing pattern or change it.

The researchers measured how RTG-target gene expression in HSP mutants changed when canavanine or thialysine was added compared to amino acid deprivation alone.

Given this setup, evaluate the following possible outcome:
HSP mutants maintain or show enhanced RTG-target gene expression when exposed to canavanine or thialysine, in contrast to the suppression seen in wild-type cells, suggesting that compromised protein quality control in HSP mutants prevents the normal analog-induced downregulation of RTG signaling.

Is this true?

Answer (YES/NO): NO